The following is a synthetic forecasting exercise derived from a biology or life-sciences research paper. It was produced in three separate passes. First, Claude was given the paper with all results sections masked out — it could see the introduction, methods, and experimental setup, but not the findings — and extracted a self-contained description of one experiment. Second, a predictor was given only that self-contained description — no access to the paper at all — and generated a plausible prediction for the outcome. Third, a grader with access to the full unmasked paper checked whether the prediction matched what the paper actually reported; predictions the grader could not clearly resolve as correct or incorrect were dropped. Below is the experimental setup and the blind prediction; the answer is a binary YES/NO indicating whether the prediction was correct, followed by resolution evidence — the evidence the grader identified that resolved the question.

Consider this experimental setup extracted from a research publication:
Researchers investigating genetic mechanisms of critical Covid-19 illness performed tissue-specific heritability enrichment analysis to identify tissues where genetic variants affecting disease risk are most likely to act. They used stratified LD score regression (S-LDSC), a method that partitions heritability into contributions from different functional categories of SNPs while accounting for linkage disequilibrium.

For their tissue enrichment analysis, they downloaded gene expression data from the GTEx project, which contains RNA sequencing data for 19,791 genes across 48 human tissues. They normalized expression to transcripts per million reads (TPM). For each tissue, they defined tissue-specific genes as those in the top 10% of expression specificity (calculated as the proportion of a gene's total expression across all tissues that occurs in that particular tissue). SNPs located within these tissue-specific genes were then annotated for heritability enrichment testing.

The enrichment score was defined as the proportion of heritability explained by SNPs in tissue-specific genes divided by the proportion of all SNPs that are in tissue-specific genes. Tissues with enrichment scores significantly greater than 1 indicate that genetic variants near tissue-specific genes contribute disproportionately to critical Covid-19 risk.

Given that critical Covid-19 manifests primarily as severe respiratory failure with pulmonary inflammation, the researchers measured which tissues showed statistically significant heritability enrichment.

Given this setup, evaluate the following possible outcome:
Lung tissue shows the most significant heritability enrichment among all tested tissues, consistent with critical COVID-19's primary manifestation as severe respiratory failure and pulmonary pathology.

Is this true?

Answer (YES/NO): NO